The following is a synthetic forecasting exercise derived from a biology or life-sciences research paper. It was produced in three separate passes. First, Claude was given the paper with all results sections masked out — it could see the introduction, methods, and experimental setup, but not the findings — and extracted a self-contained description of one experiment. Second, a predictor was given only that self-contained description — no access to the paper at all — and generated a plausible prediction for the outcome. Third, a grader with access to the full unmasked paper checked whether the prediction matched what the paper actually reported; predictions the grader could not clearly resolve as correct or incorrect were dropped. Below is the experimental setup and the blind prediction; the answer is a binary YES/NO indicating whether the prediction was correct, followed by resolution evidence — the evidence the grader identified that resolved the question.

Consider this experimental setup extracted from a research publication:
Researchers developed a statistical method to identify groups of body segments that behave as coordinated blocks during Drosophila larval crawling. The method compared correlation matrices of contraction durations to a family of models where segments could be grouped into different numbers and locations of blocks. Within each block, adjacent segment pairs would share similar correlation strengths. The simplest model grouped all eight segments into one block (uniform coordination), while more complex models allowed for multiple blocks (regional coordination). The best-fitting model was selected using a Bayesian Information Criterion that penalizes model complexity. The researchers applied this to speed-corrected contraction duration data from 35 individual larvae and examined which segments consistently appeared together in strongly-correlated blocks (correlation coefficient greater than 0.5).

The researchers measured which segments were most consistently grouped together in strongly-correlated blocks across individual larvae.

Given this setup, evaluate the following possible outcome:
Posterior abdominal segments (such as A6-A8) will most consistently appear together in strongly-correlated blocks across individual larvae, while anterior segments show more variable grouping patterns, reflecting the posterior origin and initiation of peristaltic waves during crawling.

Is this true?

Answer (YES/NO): YES